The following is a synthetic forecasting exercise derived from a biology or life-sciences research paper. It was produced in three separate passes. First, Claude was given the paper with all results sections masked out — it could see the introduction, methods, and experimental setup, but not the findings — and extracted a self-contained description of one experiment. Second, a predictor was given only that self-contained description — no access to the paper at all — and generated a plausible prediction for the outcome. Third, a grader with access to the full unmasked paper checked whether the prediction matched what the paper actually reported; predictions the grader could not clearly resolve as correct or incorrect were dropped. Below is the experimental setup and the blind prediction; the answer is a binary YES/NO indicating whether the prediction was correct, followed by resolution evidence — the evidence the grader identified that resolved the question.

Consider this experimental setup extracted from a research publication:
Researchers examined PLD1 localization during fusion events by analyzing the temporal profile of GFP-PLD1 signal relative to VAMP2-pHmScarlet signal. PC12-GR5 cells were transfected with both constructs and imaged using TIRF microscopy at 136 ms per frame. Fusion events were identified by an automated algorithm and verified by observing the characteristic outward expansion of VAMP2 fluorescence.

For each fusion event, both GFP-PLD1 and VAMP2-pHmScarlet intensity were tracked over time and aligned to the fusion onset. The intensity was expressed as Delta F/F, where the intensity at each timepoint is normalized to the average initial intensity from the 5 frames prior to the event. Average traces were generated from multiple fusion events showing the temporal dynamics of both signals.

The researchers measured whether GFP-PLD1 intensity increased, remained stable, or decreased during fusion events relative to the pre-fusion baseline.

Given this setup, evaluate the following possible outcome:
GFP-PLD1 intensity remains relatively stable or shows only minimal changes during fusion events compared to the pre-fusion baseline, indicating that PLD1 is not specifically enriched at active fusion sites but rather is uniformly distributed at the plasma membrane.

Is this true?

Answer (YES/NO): NO